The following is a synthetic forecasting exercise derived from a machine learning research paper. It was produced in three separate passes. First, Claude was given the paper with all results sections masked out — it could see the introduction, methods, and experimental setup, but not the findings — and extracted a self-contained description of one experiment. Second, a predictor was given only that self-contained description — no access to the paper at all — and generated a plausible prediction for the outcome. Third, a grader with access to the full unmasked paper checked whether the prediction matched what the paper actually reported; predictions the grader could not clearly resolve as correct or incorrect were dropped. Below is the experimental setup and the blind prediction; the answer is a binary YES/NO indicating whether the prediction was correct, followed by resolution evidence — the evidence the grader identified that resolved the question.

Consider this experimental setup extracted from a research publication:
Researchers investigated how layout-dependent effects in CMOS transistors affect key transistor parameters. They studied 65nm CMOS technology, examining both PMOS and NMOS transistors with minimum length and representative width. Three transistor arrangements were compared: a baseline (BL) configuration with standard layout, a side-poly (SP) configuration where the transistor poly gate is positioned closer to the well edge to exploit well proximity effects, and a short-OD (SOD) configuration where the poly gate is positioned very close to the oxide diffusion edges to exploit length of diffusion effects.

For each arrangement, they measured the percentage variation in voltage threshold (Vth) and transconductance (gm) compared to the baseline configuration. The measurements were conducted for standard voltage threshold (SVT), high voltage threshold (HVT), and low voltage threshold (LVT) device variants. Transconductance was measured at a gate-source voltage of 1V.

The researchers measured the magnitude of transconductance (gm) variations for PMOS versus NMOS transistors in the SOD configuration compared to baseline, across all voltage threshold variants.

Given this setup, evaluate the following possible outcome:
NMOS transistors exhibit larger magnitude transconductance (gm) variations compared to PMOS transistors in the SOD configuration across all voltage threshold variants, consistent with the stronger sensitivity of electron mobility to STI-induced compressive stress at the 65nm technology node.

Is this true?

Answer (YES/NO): NO